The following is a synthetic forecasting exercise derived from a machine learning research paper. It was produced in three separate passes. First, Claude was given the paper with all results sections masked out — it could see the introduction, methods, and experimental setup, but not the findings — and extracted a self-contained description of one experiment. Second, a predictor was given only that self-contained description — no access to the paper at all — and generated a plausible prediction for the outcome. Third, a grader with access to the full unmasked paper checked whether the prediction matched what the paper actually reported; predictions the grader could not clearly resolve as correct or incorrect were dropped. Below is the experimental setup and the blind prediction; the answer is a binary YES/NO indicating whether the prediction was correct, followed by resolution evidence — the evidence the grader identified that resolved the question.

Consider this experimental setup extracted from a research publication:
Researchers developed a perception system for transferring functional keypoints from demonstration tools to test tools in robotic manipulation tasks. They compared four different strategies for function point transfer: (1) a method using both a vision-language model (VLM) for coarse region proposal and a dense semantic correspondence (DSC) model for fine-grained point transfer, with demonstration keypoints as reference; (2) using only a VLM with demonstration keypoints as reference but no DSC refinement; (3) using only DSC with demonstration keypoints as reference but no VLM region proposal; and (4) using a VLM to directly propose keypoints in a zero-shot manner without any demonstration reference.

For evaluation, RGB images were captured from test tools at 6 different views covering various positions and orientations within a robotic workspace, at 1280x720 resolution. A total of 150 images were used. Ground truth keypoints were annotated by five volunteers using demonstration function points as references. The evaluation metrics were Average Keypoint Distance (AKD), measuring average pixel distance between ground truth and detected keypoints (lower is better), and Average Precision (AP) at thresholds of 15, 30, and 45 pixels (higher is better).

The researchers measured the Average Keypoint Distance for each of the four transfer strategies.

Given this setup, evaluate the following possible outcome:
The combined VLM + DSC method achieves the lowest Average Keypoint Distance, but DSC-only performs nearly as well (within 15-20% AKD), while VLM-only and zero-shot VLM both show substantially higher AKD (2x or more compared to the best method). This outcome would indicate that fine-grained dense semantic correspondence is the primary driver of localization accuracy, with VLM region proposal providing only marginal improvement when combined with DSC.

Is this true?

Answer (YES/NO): NO